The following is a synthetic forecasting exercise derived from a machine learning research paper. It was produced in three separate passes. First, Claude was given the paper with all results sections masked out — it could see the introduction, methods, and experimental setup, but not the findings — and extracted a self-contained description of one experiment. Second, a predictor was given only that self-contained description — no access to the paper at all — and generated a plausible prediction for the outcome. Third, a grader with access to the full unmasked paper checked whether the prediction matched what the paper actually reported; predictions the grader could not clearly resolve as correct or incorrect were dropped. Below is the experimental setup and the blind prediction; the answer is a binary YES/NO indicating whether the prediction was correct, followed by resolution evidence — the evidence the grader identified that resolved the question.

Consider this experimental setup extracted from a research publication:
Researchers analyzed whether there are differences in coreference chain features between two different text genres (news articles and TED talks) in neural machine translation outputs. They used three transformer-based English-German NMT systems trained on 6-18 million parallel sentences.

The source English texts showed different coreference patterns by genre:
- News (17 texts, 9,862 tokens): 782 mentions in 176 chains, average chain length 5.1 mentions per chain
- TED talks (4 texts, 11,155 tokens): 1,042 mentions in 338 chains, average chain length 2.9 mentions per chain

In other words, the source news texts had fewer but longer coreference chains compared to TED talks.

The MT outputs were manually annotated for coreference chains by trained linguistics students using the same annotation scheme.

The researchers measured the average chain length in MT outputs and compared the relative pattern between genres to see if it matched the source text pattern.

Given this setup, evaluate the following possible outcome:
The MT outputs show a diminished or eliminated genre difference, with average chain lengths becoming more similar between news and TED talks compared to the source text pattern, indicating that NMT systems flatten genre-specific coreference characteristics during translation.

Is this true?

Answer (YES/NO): YES